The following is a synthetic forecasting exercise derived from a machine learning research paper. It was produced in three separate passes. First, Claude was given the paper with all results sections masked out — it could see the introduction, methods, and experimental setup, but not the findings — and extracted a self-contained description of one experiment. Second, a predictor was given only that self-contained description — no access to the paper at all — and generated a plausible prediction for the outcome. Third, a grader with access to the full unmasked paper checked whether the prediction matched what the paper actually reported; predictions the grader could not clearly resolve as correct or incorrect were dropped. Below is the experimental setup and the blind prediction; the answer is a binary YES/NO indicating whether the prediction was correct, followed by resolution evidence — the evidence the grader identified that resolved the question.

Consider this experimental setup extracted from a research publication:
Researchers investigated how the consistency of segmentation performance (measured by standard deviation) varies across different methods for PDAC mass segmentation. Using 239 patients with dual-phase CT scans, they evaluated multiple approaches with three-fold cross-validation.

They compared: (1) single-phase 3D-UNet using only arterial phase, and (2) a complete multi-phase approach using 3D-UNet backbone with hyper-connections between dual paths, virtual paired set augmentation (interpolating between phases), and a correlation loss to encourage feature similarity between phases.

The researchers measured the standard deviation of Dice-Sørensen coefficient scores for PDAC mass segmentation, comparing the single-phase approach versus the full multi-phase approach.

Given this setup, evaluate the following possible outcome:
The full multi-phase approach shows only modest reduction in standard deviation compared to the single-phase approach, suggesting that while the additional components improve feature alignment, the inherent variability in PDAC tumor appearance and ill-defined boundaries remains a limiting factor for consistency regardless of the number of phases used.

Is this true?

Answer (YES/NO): YES